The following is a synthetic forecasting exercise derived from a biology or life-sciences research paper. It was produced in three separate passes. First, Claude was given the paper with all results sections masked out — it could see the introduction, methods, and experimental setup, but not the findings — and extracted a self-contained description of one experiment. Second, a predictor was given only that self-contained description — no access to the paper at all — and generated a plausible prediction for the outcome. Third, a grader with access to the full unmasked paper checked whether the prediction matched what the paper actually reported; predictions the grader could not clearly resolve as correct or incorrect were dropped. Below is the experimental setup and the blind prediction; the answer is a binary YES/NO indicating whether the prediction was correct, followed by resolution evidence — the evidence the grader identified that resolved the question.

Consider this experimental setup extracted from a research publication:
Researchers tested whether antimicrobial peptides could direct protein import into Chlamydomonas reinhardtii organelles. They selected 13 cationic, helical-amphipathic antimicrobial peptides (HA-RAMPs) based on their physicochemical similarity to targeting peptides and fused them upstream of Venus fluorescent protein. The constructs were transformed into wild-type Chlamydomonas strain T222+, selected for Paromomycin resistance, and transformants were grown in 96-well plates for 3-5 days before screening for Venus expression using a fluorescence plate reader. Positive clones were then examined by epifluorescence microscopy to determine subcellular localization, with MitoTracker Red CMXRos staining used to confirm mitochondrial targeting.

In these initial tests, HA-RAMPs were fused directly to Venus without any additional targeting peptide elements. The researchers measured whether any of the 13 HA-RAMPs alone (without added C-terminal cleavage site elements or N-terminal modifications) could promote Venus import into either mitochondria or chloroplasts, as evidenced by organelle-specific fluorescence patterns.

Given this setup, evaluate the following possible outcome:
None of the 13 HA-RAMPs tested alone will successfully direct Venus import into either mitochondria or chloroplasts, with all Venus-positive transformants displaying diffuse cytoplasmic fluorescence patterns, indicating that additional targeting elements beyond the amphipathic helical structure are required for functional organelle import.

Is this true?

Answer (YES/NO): NO